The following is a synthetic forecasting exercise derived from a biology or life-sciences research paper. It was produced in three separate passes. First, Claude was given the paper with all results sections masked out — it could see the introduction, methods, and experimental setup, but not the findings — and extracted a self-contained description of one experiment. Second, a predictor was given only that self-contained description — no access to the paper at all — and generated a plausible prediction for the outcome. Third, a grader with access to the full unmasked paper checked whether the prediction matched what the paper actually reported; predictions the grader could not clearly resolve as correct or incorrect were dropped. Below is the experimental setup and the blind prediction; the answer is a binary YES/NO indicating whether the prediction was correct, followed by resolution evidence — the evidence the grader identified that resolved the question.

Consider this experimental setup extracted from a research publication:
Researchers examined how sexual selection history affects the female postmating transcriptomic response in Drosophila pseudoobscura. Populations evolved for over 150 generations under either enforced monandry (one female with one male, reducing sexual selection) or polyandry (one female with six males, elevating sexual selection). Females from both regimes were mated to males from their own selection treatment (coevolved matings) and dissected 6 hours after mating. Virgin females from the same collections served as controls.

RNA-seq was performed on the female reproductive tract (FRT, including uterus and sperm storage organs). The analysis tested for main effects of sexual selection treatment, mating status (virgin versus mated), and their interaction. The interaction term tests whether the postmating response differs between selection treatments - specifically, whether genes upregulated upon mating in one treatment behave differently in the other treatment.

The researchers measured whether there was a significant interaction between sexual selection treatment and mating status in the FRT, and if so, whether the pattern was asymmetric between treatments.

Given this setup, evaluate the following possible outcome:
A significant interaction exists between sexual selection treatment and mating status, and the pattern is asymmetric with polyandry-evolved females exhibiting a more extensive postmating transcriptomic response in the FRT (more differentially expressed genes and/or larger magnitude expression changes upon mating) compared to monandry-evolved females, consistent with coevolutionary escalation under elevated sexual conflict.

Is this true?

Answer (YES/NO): NO